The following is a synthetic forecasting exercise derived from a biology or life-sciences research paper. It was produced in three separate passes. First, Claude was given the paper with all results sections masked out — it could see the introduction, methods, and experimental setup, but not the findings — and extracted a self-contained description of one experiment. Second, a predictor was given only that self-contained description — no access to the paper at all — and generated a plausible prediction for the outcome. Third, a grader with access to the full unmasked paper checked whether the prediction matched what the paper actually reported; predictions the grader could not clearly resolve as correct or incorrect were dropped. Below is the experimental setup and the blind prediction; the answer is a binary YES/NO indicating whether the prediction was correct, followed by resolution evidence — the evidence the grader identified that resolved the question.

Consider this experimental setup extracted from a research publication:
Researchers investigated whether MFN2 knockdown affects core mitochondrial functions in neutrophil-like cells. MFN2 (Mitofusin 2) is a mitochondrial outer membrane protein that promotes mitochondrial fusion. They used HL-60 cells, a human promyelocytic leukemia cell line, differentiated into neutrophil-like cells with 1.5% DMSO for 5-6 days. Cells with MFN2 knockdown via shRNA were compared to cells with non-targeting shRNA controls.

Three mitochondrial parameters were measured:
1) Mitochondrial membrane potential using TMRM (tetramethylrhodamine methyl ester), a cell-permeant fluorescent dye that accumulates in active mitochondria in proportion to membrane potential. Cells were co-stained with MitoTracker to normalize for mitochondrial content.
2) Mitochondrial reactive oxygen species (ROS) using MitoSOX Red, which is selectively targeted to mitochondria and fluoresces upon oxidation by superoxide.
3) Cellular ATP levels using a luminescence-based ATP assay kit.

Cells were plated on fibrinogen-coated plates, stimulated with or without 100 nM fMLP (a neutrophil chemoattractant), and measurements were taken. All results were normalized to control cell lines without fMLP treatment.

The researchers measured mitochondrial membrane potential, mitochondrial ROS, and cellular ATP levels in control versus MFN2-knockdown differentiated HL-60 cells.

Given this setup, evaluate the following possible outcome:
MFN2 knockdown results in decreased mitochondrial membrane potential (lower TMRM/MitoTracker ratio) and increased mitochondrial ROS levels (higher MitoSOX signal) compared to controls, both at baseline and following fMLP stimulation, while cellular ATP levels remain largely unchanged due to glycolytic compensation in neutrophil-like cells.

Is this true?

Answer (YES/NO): NO